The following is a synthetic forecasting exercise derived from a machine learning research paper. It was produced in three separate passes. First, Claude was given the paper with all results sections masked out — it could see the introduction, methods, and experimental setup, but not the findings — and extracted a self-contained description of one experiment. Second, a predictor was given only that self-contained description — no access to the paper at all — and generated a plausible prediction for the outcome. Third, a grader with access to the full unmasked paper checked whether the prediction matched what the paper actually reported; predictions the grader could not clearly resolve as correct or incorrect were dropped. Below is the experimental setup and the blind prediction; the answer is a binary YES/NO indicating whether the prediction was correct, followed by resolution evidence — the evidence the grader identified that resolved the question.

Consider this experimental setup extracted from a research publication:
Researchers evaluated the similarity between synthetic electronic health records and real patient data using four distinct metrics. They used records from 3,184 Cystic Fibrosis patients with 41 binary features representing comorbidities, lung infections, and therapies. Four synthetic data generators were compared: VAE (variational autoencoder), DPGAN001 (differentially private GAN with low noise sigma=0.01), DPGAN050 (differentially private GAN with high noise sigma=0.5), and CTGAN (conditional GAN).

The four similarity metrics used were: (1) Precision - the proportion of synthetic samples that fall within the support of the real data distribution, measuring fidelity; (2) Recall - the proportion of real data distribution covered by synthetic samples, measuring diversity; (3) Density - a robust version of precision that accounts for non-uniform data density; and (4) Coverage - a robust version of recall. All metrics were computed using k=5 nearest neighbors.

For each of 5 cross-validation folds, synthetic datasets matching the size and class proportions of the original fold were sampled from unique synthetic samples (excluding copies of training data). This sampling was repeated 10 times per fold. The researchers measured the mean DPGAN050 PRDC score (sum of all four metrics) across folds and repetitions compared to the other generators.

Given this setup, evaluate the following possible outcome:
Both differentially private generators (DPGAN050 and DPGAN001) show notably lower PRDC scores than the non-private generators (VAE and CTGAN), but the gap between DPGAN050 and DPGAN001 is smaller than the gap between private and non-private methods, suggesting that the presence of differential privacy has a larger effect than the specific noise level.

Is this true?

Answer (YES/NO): NO